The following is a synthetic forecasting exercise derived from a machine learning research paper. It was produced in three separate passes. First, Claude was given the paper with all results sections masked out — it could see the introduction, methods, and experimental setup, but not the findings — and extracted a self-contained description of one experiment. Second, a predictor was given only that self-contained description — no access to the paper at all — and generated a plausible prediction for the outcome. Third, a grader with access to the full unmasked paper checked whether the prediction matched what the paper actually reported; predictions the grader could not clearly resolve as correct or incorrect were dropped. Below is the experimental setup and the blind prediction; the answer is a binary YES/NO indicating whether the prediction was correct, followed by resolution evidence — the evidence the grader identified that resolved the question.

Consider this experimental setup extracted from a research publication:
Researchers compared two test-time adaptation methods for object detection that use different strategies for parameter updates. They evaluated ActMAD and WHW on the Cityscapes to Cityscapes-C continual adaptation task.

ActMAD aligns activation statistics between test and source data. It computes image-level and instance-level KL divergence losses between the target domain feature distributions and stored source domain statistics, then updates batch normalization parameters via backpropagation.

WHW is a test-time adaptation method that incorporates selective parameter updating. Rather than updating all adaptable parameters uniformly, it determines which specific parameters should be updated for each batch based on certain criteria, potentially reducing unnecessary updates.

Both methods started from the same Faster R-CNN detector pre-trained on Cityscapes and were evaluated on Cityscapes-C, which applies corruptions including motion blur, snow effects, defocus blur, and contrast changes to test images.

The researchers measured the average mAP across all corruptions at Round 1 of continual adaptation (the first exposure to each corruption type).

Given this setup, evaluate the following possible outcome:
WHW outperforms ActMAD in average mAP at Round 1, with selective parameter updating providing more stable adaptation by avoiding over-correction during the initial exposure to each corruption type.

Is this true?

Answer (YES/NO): YES